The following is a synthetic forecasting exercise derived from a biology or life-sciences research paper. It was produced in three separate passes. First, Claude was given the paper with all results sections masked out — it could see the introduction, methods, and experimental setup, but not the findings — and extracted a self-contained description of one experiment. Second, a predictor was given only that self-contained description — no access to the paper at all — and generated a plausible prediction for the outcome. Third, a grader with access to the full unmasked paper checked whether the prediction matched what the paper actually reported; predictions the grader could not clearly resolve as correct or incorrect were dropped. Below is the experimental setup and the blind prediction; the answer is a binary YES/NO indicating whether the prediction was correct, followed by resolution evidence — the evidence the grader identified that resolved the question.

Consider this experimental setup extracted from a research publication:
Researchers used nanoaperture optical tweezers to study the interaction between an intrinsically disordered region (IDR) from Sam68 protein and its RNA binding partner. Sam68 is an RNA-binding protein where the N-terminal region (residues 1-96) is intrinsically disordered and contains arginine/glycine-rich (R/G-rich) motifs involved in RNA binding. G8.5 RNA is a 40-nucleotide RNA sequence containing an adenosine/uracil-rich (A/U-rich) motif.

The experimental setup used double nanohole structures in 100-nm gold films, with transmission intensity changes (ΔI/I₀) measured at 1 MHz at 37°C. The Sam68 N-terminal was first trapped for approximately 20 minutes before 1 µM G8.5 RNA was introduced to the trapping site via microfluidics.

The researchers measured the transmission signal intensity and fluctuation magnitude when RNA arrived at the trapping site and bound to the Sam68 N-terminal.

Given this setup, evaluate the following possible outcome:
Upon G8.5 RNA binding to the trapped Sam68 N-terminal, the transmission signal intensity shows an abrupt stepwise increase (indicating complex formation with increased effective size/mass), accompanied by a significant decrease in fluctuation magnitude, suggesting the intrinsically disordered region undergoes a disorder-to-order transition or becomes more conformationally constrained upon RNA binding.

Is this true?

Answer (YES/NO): YES